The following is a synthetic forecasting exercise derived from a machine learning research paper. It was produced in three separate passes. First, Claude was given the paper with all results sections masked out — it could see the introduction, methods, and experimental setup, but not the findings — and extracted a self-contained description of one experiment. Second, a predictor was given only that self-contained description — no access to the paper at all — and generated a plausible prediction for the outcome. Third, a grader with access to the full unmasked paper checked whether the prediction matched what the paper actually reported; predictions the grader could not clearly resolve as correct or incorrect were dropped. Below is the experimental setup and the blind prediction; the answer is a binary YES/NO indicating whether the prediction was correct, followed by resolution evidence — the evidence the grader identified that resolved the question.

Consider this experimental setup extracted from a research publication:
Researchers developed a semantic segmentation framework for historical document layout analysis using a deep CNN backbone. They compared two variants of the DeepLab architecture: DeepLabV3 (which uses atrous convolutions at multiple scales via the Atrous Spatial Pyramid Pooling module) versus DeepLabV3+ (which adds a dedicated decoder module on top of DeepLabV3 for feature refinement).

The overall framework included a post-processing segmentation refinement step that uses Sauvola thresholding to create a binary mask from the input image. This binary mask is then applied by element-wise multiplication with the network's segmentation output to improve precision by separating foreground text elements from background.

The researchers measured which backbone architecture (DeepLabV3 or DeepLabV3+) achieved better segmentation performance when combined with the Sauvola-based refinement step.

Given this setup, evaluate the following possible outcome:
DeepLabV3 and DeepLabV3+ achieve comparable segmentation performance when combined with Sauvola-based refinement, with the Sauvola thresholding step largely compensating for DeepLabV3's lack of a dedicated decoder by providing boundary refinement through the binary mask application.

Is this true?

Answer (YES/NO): NO